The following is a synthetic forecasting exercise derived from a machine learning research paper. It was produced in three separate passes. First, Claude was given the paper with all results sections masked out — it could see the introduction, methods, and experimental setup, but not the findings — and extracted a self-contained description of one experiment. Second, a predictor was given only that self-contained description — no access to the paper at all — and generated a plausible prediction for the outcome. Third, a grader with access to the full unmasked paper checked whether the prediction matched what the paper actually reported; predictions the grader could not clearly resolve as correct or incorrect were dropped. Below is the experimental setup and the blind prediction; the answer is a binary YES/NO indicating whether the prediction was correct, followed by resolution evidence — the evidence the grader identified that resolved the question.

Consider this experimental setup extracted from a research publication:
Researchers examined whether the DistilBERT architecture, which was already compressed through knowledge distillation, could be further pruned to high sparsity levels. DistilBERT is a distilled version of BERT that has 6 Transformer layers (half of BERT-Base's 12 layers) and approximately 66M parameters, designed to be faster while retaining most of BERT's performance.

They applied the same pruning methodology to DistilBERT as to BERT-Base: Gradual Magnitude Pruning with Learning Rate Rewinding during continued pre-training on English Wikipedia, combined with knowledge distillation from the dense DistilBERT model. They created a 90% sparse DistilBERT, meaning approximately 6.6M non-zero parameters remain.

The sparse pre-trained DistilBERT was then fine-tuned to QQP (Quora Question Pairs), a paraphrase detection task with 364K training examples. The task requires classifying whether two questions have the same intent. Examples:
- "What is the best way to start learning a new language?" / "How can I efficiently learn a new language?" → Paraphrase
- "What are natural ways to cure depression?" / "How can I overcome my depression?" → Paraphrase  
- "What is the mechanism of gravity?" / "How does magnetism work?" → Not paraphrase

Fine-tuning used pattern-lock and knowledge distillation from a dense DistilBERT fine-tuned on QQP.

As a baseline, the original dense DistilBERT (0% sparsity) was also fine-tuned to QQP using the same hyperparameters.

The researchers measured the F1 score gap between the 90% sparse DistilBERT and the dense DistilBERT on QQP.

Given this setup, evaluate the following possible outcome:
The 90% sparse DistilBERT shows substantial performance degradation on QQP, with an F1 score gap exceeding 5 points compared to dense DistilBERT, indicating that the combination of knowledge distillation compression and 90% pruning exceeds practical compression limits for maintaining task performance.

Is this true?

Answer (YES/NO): NO